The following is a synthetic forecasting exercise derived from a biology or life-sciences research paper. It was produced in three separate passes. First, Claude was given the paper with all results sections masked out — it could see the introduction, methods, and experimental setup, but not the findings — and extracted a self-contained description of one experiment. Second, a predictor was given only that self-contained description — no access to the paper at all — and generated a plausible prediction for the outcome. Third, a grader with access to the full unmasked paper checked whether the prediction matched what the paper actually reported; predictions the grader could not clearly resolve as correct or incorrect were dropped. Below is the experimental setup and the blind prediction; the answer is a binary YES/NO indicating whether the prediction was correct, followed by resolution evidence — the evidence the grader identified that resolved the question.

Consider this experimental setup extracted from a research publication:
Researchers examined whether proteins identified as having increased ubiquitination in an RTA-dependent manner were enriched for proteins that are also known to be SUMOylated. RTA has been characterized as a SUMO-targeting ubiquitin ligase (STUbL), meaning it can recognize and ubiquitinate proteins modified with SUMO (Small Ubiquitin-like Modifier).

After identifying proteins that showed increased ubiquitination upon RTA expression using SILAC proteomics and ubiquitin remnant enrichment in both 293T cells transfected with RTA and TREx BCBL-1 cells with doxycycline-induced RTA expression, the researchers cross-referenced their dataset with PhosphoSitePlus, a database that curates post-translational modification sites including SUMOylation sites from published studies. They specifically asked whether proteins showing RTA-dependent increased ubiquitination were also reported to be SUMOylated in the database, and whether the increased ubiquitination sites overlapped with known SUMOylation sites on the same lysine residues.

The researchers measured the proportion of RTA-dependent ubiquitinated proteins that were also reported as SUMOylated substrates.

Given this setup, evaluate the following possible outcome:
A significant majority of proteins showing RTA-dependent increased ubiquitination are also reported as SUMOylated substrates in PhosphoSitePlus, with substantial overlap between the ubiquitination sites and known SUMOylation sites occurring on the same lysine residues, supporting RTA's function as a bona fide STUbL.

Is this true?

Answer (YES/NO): NO